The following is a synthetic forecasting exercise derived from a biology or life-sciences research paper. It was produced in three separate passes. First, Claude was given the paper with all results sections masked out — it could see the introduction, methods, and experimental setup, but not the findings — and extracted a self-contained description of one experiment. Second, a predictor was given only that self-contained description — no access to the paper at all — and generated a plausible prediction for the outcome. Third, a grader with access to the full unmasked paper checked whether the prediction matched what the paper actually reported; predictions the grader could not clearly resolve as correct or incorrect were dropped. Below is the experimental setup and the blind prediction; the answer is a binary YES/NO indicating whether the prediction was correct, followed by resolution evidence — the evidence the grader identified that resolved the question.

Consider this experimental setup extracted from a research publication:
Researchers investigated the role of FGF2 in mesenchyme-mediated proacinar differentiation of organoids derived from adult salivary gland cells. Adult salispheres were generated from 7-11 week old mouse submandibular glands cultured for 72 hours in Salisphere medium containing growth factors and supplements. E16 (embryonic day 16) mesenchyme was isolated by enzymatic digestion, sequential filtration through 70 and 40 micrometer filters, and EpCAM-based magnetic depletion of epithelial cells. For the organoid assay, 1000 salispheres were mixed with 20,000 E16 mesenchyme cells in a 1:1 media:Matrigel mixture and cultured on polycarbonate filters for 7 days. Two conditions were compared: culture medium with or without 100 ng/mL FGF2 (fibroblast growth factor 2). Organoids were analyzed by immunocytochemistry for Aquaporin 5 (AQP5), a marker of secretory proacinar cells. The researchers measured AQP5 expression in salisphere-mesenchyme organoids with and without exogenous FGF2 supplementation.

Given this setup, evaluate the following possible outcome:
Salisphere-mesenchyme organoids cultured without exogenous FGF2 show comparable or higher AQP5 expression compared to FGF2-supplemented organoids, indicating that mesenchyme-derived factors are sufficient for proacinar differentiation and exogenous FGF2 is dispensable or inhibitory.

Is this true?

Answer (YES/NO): NO